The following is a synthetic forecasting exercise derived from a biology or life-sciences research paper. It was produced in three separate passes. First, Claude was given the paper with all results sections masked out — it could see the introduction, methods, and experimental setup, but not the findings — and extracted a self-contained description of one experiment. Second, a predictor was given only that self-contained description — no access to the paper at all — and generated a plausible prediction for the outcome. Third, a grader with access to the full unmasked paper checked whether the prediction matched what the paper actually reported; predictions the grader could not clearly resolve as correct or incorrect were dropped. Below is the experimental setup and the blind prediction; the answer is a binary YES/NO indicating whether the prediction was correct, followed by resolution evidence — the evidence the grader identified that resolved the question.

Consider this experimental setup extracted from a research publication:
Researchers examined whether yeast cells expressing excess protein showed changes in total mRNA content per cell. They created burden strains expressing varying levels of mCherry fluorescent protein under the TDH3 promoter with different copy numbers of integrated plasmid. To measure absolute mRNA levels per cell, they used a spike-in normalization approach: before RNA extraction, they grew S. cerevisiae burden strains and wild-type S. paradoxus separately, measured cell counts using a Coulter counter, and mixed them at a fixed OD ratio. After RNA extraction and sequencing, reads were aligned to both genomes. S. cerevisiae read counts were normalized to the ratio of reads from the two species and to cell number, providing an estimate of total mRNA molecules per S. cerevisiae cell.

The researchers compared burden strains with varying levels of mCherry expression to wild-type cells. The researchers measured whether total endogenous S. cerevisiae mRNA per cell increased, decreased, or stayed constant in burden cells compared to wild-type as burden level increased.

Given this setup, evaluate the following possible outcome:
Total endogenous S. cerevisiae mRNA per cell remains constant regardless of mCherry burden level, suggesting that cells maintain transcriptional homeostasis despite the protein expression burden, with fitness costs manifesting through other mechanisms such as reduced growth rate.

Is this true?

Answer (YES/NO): NO